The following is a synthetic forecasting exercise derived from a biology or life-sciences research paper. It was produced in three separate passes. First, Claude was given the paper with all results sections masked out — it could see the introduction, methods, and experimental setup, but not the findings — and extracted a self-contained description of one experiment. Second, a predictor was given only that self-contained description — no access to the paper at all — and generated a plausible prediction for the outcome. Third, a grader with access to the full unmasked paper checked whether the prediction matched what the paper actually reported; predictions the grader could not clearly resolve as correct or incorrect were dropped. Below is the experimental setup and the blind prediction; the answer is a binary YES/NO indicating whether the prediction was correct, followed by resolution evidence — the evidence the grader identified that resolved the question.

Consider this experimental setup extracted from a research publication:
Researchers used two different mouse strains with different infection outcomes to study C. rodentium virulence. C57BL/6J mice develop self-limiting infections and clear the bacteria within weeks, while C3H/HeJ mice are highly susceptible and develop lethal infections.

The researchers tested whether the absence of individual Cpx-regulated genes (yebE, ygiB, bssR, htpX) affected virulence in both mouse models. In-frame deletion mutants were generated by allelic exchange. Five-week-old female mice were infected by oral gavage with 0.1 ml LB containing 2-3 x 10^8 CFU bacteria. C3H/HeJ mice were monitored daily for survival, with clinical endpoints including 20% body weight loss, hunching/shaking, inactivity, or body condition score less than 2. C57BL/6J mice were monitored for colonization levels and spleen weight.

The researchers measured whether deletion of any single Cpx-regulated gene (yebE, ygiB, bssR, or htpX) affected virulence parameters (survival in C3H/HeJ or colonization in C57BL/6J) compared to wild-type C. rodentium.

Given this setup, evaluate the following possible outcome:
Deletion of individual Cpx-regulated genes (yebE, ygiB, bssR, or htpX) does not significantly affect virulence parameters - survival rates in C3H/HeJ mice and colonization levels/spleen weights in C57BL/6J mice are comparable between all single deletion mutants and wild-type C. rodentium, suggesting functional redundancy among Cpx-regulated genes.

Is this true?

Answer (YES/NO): YES